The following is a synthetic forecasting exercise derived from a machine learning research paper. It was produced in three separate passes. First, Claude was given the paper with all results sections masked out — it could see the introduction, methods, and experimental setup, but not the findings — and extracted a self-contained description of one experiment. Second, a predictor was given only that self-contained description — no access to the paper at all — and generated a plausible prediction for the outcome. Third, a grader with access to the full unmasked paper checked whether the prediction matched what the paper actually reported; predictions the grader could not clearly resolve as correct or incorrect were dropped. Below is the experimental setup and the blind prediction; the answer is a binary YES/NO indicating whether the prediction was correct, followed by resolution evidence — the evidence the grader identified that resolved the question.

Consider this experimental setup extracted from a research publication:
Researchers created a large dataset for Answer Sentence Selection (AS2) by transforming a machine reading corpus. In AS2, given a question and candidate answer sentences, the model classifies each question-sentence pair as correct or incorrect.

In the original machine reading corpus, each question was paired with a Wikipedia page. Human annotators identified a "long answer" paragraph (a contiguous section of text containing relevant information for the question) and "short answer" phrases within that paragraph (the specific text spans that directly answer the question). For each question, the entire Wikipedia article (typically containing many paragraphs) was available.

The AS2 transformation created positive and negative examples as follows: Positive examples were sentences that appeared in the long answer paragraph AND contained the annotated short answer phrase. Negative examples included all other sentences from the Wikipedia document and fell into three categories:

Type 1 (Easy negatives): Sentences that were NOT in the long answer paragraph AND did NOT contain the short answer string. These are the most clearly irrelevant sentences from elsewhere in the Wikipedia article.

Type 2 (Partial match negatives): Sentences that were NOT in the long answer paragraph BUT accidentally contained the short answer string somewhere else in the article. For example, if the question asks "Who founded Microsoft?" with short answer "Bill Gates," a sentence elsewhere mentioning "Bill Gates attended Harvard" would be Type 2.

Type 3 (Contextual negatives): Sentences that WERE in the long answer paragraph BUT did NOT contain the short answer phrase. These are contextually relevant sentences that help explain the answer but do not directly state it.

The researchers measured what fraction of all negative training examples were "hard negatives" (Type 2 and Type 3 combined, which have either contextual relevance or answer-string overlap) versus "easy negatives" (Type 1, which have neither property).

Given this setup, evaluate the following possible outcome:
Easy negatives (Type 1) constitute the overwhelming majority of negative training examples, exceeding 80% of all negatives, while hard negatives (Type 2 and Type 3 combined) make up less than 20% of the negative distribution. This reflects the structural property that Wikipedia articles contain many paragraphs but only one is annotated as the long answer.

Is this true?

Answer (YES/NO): YES